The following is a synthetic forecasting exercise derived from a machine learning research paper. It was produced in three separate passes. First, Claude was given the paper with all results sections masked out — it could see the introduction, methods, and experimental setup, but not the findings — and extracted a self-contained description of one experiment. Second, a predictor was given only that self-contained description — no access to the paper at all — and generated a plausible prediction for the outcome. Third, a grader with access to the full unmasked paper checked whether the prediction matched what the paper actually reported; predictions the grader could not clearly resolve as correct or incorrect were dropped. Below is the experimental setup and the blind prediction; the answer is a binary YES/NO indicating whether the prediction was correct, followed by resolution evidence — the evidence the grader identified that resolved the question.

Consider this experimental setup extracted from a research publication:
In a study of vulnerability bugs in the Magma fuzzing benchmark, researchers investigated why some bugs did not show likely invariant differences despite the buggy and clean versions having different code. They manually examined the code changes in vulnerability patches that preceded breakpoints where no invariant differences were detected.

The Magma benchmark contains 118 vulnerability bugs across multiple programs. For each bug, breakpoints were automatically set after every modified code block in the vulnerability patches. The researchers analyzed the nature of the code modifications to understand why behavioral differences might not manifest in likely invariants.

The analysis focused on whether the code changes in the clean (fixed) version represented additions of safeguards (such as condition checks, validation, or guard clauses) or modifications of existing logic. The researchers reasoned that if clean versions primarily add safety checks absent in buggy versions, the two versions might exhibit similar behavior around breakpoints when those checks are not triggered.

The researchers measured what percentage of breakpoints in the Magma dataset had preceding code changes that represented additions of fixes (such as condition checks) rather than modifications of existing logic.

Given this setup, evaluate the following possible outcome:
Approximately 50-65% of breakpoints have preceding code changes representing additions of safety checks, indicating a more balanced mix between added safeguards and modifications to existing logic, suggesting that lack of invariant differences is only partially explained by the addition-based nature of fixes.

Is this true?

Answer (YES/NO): NO